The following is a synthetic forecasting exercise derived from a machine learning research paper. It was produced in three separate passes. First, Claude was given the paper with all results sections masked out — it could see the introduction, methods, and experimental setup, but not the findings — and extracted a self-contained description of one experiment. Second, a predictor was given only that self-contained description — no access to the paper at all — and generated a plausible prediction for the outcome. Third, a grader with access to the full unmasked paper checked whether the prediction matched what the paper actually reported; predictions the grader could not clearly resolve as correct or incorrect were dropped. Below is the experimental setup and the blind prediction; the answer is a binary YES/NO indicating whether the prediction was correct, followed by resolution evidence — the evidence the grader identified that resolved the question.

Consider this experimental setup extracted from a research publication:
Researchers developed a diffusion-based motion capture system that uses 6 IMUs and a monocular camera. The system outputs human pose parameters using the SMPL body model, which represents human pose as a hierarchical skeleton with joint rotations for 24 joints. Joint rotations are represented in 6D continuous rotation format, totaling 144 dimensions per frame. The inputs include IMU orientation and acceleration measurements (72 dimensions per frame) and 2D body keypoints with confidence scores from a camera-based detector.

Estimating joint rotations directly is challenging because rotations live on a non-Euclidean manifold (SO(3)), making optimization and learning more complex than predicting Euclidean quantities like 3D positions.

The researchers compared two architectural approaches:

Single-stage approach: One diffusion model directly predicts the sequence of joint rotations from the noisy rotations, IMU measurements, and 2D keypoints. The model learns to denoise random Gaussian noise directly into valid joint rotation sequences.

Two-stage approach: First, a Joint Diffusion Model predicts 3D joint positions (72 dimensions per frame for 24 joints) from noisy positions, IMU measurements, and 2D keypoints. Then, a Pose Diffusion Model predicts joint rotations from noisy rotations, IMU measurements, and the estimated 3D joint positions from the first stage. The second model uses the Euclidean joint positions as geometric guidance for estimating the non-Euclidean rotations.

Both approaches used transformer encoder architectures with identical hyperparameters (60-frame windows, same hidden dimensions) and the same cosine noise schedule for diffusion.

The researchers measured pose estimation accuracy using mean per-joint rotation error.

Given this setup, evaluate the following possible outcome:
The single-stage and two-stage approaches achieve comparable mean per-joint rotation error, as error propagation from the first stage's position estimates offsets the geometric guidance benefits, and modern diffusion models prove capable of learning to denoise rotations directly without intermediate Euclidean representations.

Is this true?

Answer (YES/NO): NO